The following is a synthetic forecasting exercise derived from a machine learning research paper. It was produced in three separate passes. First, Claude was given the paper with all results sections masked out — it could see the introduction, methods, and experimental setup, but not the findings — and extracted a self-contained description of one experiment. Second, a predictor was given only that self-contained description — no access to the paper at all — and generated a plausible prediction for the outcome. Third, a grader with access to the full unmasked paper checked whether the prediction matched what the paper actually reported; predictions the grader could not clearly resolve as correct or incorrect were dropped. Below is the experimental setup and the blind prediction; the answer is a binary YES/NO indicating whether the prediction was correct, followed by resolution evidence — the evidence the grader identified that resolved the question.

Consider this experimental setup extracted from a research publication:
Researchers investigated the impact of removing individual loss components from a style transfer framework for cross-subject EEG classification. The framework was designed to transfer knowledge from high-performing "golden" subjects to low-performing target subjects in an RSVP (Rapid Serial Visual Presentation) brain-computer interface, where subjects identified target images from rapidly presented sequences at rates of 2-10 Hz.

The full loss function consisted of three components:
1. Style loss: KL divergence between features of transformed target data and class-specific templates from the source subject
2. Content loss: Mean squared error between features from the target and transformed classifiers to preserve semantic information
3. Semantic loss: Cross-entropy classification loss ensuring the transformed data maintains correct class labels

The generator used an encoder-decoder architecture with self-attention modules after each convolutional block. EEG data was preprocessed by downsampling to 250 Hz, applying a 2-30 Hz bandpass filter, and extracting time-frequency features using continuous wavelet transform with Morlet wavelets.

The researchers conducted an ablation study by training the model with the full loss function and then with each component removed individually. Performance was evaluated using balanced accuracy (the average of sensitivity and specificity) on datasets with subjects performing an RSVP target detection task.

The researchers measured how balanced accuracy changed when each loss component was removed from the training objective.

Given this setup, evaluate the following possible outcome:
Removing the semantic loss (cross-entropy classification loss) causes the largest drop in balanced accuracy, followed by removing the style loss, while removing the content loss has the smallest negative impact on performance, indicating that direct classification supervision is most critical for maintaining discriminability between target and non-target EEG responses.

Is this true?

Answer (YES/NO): YES